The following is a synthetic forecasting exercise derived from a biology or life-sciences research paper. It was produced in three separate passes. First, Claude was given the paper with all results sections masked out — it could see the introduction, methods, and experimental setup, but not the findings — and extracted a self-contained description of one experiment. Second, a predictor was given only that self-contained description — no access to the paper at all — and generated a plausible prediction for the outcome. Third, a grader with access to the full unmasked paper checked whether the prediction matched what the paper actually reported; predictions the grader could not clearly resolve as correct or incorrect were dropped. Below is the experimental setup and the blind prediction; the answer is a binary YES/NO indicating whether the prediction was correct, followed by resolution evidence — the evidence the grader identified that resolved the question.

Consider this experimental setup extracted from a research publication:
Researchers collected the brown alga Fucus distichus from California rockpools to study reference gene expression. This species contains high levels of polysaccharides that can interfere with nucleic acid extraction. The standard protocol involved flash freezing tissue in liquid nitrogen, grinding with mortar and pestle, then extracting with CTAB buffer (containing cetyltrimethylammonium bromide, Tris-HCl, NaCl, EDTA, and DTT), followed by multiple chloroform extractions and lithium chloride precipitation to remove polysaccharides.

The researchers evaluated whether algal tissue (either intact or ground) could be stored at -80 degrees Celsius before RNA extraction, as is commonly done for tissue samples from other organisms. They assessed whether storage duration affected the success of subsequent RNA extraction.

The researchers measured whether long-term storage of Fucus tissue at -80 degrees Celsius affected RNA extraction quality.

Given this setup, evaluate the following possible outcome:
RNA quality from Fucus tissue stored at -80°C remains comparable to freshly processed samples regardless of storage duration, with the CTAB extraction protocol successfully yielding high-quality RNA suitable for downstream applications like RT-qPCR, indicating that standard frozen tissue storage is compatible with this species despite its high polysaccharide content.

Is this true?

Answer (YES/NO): NO